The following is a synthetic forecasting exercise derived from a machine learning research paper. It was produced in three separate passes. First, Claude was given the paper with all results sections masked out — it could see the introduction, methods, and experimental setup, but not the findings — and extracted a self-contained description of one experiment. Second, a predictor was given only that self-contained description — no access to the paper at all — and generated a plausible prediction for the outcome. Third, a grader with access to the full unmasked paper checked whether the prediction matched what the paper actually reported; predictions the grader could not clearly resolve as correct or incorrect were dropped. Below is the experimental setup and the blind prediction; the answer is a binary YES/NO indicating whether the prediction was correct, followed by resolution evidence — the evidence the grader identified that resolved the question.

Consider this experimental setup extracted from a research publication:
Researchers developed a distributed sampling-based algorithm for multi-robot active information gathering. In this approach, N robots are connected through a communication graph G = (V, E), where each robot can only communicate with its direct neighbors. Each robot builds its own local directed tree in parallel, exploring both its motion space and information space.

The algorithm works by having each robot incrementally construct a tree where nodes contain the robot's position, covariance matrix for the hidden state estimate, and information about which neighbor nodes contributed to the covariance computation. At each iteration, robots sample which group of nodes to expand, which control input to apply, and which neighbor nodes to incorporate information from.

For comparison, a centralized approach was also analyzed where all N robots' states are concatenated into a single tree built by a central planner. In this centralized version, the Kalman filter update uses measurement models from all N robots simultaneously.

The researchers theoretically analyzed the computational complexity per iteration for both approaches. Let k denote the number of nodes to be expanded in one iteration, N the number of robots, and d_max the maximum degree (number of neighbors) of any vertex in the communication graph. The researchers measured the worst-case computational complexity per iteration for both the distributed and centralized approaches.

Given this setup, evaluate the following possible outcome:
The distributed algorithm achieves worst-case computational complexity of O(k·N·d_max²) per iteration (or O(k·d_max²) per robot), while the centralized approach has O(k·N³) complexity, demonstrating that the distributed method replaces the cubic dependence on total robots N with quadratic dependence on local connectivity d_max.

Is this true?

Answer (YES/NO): NO